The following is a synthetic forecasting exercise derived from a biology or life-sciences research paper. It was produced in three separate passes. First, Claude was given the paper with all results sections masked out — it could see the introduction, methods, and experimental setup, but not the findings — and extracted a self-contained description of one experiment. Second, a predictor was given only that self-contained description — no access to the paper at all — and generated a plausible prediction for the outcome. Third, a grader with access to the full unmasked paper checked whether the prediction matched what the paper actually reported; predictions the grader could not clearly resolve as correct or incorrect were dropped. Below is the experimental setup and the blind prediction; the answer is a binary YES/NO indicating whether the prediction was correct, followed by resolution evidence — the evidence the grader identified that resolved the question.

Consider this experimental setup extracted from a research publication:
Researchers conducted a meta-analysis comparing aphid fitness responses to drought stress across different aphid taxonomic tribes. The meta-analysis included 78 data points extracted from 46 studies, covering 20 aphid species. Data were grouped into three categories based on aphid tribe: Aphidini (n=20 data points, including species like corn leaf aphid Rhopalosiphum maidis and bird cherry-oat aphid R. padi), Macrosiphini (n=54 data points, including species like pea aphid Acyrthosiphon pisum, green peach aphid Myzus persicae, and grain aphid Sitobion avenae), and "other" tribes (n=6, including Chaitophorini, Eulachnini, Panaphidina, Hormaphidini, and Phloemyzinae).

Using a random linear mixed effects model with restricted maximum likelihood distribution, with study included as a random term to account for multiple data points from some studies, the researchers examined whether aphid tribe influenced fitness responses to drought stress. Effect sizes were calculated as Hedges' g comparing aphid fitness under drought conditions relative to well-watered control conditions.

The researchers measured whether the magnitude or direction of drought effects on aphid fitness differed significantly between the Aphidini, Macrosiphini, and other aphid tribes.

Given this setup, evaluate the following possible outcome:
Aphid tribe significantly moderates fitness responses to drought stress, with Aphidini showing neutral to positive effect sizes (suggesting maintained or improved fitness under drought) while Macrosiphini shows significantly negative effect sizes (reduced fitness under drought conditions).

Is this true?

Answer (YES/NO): NO